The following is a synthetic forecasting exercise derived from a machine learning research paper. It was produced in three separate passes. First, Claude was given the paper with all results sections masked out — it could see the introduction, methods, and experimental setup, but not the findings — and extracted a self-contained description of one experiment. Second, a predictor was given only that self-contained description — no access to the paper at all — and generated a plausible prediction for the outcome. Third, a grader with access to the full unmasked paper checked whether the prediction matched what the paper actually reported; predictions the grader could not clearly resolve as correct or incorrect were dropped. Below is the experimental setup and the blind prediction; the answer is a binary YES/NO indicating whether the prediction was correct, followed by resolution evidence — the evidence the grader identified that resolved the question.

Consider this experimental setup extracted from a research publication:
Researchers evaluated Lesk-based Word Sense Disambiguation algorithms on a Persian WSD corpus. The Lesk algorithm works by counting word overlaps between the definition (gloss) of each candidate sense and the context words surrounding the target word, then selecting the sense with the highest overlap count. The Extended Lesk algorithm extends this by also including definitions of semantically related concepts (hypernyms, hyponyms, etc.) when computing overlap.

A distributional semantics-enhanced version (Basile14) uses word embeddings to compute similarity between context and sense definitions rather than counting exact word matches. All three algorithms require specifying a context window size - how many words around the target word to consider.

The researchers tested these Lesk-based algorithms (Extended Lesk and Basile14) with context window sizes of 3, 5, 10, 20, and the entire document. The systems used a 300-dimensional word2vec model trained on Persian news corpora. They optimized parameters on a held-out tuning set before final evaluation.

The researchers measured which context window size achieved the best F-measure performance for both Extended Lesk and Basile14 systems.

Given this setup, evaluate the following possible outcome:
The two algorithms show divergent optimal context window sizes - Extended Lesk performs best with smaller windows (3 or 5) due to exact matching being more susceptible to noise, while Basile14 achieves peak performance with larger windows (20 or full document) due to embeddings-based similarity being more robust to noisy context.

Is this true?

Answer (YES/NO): NO